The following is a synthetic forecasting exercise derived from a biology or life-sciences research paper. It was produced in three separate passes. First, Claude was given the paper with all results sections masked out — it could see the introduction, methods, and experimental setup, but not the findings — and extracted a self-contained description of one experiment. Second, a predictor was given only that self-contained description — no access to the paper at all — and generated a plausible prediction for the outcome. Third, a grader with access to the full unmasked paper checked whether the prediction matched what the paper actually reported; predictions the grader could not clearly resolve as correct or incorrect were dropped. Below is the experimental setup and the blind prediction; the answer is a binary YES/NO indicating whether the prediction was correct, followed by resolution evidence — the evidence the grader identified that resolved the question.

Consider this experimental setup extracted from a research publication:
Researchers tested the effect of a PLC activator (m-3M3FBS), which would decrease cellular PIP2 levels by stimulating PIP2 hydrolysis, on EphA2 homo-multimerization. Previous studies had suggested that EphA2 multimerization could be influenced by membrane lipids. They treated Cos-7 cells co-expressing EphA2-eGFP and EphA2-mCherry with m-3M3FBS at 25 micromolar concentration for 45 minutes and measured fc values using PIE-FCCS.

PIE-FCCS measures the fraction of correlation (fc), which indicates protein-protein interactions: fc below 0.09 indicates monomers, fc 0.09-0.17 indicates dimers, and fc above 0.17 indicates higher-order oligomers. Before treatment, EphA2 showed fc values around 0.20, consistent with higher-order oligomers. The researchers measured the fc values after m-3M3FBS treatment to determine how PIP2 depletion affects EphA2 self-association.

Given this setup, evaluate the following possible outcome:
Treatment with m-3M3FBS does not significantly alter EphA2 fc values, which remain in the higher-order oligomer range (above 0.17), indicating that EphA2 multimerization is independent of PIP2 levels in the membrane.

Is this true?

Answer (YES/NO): NO